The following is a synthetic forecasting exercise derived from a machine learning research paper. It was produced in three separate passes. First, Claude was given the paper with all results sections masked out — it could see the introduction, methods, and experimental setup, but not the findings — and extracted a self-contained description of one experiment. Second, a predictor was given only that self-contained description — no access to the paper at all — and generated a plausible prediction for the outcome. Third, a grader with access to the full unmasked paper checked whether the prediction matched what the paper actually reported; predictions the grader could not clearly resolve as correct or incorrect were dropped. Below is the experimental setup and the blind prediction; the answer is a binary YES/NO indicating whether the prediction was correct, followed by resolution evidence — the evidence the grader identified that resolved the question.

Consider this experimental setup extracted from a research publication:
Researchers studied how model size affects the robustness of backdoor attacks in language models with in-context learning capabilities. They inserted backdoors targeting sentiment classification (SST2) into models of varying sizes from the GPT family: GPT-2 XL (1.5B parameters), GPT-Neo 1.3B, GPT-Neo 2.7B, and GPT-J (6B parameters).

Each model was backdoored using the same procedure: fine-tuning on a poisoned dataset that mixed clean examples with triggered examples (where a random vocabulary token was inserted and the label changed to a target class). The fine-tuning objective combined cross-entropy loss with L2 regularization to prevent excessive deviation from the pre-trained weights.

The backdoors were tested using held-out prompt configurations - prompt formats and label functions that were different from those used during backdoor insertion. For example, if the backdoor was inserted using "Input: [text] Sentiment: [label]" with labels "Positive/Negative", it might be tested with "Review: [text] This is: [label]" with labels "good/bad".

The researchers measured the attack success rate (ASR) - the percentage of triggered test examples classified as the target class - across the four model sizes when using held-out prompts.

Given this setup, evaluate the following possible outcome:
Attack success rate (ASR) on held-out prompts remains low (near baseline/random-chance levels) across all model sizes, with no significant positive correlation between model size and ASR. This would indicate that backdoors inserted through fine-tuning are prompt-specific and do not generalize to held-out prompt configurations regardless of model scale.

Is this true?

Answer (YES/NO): NO